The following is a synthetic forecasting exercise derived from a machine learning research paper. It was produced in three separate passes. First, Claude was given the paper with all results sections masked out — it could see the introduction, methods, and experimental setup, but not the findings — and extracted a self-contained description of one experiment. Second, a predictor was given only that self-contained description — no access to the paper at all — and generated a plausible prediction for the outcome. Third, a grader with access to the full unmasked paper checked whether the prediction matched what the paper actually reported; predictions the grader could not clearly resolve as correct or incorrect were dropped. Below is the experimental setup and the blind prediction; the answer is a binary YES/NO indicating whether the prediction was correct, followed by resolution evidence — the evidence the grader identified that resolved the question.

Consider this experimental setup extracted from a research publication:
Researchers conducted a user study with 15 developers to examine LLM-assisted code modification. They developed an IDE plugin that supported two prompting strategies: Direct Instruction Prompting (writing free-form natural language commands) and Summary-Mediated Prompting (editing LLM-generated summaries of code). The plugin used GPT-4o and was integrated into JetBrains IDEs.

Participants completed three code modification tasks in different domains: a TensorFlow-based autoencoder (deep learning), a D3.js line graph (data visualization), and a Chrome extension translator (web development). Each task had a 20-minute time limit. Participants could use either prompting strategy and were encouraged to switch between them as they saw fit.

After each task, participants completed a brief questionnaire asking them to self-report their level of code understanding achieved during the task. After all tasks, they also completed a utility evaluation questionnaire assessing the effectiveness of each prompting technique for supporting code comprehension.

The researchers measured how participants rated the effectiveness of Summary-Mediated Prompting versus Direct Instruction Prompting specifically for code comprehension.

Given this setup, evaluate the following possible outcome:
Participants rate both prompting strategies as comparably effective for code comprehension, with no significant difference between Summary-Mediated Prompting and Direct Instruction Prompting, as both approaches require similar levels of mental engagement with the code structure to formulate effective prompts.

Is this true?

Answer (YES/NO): NO